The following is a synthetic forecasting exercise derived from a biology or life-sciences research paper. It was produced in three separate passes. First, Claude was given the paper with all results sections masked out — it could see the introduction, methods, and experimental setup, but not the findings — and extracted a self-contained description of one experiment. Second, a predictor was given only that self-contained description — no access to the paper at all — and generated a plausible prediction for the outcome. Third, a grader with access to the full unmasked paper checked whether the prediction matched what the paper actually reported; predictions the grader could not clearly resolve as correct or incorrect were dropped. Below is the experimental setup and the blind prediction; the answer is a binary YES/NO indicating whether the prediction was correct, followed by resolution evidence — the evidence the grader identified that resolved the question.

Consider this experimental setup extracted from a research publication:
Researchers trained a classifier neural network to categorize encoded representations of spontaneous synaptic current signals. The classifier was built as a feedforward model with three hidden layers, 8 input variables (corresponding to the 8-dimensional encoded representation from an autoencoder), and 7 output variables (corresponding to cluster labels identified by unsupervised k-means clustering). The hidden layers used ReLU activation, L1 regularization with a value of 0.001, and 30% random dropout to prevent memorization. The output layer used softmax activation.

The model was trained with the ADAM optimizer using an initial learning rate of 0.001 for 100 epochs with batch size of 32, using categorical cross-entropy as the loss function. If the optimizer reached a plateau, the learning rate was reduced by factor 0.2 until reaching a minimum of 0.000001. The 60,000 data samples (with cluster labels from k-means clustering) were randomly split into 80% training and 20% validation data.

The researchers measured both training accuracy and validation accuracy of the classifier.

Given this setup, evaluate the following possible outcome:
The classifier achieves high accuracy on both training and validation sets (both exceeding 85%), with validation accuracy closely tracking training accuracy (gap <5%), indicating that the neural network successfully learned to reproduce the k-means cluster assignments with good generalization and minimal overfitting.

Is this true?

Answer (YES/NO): YES